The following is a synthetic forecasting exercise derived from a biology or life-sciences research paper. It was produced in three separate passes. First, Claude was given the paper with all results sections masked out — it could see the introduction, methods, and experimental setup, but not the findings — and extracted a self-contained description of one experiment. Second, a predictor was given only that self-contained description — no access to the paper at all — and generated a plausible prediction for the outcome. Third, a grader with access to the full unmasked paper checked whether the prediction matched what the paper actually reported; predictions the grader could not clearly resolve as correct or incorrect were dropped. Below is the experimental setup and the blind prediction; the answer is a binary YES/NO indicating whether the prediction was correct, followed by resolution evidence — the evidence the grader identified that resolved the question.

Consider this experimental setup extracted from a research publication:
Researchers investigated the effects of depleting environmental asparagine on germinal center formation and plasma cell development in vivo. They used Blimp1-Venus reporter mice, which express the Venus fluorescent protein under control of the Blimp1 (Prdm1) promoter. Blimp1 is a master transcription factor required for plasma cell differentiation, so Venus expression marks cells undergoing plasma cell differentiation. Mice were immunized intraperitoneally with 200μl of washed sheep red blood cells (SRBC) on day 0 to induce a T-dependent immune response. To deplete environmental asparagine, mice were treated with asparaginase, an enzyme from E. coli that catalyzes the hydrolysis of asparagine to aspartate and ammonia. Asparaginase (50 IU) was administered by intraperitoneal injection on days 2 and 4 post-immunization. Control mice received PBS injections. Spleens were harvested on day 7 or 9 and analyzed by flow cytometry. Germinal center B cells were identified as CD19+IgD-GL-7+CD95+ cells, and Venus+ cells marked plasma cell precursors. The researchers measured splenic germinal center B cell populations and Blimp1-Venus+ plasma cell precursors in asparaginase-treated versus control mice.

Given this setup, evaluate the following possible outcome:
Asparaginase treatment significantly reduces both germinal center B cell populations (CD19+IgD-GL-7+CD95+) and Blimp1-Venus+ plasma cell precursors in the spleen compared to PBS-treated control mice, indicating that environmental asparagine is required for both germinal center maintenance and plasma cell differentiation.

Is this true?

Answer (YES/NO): NO